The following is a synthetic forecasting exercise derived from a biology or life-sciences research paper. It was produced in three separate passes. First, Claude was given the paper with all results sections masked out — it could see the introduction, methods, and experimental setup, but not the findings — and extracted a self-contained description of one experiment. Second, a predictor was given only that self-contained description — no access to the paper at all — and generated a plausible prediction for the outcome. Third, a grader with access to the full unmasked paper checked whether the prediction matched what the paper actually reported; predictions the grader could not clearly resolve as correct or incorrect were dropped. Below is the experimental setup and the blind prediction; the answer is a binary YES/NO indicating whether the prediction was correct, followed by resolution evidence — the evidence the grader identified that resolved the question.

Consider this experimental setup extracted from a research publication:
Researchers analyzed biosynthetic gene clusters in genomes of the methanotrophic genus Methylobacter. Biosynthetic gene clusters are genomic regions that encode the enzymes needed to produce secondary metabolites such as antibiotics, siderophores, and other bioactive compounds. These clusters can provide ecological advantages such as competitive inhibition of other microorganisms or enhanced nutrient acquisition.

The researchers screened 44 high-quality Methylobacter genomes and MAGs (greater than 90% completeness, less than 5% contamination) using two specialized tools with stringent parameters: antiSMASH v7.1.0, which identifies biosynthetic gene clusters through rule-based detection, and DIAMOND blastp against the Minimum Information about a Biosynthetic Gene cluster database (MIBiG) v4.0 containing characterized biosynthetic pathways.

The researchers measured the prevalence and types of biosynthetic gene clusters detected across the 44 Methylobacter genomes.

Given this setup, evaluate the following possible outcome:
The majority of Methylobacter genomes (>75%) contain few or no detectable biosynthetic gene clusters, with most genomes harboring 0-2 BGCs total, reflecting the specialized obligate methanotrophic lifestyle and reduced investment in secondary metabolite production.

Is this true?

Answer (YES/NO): NO